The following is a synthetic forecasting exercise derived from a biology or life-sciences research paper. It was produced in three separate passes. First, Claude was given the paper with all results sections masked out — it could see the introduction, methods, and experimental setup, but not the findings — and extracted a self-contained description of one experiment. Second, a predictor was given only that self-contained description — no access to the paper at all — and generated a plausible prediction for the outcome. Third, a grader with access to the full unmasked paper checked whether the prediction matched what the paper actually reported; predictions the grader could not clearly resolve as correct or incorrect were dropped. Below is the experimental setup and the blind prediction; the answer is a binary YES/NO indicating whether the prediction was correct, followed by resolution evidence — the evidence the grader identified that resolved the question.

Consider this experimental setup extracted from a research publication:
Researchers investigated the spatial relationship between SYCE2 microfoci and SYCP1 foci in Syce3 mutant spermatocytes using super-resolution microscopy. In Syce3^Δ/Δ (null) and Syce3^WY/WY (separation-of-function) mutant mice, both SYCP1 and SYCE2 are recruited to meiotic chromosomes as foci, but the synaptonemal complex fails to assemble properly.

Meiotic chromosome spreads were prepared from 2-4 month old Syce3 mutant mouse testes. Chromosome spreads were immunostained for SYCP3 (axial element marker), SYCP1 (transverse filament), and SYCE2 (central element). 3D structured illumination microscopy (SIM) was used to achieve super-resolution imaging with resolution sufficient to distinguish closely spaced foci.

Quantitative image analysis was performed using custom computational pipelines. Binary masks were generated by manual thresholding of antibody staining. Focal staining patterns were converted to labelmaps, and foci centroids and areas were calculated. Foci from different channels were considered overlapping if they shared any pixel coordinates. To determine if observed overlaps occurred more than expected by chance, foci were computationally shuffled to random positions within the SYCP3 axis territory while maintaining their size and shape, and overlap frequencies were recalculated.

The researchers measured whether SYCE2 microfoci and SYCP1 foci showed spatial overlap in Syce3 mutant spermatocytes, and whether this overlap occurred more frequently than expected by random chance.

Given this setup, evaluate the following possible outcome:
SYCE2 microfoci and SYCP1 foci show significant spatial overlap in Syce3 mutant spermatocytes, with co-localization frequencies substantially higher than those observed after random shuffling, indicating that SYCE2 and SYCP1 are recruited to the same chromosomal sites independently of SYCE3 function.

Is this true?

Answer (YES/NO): NO